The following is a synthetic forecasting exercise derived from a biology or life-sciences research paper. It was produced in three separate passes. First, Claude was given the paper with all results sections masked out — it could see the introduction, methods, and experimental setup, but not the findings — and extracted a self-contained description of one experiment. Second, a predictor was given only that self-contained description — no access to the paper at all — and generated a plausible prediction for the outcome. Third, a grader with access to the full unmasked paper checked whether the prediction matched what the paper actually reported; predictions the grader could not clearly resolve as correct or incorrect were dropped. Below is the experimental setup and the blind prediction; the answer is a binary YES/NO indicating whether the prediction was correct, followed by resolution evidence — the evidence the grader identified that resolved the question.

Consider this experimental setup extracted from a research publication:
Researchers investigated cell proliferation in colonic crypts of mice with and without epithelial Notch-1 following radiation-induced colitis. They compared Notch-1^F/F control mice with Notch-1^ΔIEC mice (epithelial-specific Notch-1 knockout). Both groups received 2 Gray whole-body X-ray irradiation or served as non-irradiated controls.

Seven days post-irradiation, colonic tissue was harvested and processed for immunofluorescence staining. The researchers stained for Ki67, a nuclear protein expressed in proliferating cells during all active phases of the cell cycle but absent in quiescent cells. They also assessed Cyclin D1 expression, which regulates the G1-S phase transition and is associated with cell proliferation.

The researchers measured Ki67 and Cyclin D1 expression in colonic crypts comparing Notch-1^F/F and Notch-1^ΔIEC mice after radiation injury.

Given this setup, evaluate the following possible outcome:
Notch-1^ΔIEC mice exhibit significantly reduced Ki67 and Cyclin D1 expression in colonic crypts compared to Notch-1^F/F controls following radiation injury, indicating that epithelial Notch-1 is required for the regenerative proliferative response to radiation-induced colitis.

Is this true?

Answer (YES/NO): YES